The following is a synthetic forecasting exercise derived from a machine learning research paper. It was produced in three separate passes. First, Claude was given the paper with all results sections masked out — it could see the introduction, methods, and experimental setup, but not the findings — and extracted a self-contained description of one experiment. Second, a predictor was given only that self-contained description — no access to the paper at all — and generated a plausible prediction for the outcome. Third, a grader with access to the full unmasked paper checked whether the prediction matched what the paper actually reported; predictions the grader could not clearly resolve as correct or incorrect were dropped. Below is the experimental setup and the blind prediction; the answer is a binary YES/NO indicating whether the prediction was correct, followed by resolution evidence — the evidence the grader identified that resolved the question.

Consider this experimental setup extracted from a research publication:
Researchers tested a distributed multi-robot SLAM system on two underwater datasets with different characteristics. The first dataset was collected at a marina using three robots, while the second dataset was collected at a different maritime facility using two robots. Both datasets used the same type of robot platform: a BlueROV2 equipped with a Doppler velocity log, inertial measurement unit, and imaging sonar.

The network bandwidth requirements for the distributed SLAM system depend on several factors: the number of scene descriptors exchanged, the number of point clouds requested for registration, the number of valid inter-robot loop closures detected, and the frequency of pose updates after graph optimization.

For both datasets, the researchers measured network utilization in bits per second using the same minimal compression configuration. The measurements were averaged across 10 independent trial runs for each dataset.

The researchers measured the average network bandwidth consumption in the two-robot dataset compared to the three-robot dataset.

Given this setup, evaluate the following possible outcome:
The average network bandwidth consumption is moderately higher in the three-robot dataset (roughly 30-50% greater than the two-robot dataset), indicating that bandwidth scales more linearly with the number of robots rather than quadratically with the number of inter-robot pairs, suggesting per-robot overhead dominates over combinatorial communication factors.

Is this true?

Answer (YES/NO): NO